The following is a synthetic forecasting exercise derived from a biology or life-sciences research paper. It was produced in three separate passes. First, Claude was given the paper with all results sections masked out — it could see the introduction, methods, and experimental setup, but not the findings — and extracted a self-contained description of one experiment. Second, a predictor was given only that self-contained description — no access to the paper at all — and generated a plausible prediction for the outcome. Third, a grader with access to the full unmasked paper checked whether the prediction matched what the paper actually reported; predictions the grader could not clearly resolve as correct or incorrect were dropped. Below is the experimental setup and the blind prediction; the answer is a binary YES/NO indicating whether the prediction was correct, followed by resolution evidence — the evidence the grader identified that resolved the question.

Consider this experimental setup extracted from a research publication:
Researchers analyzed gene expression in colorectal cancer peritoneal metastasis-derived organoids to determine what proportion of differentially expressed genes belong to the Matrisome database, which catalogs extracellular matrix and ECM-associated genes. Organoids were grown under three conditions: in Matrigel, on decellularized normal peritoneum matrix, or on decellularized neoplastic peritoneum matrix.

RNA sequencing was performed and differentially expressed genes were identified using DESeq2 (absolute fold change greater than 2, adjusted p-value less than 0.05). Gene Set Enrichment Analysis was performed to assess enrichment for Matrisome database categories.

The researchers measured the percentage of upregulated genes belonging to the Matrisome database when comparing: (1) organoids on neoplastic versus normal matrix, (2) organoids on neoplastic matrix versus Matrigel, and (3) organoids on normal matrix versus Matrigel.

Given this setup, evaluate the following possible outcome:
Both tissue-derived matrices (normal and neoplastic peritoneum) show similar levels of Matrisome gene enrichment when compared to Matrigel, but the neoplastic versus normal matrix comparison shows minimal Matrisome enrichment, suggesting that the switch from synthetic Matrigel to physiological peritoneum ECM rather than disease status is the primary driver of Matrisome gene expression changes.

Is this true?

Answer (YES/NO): NO